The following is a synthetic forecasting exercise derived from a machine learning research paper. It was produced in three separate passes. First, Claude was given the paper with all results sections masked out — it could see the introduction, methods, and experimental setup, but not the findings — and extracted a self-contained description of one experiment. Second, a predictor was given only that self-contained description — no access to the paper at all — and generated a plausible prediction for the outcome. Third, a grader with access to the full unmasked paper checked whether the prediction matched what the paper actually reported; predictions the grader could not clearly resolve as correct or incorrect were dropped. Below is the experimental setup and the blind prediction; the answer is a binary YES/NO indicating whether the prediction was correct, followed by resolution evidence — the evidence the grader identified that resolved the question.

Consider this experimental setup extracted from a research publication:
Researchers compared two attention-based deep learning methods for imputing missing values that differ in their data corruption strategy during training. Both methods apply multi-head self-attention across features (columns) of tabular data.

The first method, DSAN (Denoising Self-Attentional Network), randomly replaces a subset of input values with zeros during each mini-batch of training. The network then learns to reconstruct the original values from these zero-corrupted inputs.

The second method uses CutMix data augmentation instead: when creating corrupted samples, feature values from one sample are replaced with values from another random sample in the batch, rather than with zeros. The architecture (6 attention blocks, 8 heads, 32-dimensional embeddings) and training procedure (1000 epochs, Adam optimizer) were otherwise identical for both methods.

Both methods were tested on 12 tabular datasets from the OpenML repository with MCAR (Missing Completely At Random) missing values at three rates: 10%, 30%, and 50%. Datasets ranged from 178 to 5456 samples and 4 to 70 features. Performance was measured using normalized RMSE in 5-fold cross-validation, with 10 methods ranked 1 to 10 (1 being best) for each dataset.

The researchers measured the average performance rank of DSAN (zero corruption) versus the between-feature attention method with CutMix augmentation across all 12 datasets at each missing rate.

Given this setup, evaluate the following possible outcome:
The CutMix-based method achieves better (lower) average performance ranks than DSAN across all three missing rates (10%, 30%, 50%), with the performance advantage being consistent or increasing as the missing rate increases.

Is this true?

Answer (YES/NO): NO